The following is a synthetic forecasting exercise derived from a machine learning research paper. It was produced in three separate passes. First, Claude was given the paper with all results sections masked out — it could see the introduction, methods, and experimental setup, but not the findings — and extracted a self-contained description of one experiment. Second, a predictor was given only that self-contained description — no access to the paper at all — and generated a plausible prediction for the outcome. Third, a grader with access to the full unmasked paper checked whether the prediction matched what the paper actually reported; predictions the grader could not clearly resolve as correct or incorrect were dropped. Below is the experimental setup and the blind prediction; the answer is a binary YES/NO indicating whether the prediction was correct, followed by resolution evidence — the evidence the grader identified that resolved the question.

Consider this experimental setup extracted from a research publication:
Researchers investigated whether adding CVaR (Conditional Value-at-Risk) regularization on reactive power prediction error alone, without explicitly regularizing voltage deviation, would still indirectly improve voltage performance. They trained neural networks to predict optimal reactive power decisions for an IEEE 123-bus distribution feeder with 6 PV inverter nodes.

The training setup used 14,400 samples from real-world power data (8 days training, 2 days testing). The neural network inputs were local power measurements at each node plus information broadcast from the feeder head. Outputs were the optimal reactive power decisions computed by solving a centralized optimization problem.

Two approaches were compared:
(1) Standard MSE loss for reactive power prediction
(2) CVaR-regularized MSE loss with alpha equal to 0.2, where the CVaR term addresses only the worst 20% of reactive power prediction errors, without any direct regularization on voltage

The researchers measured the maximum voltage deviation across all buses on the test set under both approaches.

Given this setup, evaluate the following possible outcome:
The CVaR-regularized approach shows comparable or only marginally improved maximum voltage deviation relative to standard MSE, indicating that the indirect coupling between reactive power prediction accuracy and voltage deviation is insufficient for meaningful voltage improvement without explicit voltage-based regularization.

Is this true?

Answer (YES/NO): YES